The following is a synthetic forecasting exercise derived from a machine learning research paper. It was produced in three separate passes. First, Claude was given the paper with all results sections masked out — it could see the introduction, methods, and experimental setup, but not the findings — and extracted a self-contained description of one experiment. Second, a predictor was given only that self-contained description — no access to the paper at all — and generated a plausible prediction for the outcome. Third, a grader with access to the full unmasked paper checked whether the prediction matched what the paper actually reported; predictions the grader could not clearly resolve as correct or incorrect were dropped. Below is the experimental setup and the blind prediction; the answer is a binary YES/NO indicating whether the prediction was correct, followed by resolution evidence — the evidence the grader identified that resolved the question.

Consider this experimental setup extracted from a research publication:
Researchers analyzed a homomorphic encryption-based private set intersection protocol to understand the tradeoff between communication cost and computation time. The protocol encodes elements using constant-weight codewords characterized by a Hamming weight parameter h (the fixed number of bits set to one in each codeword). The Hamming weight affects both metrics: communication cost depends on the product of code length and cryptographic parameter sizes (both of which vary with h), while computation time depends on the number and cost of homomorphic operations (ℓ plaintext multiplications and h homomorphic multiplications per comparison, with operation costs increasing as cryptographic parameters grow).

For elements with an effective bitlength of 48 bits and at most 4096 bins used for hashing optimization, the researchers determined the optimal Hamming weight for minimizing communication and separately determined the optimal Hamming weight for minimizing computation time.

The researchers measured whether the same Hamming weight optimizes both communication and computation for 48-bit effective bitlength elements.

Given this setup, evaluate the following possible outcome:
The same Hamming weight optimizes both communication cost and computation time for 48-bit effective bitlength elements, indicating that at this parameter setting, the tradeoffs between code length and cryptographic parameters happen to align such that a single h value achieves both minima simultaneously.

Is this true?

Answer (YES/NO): NO